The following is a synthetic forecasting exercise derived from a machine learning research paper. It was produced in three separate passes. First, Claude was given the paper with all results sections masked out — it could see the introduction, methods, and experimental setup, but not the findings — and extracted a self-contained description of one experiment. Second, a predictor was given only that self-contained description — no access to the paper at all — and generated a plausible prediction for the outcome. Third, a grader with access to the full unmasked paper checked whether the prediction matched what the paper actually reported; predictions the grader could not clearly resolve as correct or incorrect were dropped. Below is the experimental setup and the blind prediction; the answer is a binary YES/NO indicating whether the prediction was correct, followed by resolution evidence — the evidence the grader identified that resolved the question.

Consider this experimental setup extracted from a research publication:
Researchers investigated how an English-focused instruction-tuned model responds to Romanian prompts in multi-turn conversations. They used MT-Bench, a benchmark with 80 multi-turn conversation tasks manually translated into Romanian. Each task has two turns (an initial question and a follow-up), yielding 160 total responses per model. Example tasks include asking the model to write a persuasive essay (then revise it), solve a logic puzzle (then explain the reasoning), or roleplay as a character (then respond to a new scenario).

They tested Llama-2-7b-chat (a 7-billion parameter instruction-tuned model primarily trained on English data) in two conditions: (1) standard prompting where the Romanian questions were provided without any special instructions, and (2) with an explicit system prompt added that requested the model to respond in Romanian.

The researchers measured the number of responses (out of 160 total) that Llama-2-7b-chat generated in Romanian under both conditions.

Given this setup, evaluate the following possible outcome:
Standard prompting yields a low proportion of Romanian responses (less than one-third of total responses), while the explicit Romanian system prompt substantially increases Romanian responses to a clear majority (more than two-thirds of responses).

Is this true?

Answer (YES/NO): NO